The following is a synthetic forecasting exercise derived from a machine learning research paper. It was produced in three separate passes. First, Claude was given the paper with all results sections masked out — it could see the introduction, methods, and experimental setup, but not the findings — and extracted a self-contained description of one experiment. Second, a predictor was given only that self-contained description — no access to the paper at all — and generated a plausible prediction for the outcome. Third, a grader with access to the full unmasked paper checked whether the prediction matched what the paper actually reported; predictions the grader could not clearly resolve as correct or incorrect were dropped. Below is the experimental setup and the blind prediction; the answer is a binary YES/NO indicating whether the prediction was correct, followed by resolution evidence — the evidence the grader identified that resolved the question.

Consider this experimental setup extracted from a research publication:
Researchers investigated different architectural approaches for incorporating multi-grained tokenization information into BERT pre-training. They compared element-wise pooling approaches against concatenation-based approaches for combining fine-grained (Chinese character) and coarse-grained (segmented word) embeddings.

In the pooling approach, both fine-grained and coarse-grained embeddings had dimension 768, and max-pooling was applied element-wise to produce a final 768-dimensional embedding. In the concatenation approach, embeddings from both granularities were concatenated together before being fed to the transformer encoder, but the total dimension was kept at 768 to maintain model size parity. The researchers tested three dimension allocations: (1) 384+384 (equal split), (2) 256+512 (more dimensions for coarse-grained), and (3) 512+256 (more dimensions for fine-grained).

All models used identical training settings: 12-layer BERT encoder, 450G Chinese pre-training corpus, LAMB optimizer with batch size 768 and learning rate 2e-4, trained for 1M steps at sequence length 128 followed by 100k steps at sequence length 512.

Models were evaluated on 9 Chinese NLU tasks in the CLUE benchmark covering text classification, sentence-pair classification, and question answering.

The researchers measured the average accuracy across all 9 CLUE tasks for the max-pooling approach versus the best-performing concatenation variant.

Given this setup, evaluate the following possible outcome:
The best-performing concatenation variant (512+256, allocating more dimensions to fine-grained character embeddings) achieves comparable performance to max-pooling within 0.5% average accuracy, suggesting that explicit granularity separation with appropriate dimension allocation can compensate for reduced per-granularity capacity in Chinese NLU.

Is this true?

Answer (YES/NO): NO